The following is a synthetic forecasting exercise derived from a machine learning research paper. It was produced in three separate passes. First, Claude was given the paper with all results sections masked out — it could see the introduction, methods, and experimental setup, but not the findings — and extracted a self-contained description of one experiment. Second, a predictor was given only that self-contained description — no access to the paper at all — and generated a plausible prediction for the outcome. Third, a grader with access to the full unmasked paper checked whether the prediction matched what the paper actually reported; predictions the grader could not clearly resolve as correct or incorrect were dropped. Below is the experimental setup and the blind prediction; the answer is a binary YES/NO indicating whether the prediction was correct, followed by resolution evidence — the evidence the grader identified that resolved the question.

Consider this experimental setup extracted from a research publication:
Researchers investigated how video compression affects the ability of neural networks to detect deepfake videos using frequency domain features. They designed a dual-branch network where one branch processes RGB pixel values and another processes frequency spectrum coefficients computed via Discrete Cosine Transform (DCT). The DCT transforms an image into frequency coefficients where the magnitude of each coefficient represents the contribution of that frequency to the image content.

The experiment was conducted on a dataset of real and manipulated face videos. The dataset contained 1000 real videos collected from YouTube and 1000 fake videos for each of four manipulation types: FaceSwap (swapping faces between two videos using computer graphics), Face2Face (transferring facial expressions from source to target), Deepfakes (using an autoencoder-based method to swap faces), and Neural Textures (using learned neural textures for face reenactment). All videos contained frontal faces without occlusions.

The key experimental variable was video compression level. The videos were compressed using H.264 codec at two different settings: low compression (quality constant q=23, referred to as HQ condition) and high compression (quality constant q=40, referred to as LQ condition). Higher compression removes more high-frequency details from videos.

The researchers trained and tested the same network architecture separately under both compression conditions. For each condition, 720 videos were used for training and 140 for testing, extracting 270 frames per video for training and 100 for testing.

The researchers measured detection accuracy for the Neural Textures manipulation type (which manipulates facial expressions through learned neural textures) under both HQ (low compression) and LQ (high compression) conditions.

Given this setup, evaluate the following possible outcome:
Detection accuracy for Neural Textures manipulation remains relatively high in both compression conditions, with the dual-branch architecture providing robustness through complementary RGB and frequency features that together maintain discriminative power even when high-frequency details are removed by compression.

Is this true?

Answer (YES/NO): NO